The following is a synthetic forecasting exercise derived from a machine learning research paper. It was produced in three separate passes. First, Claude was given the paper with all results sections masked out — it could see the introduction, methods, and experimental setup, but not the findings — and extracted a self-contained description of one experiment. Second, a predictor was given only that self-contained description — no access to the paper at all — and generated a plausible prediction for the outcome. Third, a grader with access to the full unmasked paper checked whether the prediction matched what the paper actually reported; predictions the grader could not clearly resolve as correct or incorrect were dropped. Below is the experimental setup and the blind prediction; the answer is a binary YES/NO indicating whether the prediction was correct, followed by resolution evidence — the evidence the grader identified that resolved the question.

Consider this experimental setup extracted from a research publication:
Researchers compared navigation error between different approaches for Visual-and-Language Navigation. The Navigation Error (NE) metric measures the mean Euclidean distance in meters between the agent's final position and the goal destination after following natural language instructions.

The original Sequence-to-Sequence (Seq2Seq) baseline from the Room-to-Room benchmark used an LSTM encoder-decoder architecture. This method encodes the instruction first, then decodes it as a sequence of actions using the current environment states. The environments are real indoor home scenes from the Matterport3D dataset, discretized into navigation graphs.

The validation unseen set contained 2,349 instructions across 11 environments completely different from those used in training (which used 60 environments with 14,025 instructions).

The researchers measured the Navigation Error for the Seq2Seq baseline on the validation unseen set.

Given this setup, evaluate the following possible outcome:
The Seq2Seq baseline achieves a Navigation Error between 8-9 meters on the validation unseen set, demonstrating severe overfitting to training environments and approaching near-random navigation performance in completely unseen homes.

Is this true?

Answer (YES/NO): NO